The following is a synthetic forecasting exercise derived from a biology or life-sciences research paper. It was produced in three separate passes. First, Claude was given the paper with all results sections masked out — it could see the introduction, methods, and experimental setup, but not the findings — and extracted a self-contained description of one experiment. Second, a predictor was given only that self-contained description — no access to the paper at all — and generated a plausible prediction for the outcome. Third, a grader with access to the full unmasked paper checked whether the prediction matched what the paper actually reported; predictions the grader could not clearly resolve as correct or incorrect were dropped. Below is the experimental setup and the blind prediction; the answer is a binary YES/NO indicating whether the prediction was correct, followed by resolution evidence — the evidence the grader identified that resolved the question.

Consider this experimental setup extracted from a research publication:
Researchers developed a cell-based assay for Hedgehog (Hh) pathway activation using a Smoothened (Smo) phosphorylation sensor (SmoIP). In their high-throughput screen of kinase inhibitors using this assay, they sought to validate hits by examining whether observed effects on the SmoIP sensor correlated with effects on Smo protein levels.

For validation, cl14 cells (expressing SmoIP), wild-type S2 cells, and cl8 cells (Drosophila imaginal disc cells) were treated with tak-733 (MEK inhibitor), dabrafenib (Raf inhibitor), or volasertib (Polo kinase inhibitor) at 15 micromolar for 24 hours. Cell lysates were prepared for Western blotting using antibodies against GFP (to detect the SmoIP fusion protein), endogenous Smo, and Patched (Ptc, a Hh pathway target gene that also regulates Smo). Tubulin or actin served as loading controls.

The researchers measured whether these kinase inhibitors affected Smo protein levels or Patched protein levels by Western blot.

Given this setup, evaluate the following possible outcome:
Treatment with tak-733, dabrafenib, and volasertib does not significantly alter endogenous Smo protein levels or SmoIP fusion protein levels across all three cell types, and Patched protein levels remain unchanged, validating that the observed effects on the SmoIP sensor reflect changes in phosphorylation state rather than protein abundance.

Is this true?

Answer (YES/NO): NO